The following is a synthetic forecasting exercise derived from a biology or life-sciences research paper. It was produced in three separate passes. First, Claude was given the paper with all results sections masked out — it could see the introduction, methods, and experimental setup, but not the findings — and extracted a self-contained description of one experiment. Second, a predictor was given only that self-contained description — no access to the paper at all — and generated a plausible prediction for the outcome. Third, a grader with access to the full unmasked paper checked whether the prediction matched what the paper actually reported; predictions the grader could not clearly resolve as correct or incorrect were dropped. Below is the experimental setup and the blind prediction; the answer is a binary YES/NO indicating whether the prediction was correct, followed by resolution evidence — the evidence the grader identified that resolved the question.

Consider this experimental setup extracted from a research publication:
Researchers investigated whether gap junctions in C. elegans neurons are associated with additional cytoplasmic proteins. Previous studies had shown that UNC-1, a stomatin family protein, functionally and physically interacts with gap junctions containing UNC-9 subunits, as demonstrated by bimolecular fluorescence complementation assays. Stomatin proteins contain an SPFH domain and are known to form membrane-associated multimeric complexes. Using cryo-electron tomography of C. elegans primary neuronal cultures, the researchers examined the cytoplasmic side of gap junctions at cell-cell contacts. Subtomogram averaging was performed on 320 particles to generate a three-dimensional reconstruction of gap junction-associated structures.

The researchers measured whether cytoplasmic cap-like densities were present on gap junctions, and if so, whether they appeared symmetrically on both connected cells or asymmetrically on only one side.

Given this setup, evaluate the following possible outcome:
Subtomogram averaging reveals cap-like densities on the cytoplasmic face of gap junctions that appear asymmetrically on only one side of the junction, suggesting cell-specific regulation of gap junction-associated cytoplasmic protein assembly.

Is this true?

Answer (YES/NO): NO